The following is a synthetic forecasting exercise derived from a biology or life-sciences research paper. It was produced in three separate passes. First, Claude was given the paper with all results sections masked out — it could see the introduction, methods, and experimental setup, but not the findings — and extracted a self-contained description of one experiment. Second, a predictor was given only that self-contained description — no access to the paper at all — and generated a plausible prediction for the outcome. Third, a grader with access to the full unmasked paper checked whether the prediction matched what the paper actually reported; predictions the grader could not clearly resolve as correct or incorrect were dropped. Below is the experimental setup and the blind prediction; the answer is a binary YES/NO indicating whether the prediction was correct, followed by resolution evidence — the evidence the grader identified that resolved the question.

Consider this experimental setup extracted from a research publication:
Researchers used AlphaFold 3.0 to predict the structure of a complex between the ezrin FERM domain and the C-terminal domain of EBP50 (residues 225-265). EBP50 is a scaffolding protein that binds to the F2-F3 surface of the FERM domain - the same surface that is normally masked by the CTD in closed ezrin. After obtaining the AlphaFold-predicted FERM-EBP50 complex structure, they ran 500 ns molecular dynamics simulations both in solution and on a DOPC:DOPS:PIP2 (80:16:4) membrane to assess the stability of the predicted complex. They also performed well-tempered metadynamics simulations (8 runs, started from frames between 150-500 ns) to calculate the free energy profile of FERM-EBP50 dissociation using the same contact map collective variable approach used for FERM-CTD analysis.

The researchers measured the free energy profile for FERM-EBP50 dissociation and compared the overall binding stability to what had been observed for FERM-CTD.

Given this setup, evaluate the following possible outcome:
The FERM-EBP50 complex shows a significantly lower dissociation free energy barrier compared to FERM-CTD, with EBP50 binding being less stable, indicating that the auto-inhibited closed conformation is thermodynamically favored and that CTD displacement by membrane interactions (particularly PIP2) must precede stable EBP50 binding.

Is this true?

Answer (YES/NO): NO